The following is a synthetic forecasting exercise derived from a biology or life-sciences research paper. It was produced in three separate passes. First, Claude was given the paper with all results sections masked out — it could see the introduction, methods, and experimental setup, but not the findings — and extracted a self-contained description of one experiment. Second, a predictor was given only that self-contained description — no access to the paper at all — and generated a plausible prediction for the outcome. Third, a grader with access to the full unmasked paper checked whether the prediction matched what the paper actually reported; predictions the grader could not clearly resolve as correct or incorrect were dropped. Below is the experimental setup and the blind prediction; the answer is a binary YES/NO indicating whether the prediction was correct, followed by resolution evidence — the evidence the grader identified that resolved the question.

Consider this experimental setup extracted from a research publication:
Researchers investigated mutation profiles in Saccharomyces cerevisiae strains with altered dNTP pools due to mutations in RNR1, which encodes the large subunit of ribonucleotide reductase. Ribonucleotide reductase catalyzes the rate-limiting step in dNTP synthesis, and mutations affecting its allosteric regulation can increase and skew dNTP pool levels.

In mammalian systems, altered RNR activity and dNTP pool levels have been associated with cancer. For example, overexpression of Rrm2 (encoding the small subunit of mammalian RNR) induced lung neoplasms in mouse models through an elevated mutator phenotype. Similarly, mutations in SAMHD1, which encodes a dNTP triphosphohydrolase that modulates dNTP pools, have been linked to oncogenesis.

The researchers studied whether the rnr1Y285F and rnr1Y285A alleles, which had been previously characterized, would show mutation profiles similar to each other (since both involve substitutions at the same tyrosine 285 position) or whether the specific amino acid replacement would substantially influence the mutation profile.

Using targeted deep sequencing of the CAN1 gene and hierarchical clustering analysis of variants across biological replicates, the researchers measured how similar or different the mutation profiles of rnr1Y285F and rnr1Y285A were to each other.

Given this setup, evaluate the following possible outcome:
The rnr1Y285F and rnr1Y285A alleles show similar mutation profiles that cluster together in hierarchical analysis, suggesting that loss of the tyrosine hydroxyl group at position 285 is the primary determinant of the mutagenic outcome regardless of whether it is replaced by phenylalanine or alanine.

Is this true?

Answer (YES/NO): NO